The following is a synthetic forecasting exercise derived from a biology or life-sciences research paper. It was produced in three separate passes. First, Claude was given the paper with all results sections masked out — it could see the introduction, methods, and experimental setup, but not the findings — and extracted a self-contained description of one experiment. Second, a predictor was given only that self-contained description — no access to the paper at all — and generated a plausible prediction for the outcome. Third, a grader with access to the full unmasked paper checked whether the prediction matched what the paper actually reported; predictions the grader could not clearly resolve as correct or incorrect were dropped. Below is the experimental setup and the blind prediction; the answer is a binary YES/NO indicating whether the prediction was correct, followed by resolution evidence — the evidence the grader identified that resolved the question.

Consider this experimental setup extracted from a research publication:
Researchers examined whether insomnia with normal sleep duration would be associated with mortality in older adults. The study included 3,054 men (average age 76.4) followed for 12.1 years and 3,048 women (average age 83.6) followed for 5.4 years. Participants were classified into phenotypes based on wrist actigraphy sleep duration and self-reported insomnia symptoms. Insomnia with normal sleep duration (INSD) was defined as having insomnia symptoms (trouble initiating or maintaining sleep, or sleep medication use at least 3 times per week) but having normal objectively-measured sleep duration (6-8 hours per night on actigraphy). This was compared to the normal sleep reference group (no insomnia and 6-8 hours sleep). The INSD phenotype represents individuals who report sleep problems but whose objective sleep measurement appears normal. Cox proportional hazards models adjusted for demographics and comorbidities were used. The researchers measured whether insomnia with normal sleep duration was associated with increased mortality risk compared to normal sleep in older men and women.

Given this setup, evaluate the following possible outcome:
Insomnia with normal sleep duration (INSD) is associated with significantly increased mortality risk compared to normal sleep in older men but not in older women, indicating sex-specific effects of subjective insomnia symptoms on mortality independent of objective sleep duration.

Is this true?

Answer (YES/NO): NO